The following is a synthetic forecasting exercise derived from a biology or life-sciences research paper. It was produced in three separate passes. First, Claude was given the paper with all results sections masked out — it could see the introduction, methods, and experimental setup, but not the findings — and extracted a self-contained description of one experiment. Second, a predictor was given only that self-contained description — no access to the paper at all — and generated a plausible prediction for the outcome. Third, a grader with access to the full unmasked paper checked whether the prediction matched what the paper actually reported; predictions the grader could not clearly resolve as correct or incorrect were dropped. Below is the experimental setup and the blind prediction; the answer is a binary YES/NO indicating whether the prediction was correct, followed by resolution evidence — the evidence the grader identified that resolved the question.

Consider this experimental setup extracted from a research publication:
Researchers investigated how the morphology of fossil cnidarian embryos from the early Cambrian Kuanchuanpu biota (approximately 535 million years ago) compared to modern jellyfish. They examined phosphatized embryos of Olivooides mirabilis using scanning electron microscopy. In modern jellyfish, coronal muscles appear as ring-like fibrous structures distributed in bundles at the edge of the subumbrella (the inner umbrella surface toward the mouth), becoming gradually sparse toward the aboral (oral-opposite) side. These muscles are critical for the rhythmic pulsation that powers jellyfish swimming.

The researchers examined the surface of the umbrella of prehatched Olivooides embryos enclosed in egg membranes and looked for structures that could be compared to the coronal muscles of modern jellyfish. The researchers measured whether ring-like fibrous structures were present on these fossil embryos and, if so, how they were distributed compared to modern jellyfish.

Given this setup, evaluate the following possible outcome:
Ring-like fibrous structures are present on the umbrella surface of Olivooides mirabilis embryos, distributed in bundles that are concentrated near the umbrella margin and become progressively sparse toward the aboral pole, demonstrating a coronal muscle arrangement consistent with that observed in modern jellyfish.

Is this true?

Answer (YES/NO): YES